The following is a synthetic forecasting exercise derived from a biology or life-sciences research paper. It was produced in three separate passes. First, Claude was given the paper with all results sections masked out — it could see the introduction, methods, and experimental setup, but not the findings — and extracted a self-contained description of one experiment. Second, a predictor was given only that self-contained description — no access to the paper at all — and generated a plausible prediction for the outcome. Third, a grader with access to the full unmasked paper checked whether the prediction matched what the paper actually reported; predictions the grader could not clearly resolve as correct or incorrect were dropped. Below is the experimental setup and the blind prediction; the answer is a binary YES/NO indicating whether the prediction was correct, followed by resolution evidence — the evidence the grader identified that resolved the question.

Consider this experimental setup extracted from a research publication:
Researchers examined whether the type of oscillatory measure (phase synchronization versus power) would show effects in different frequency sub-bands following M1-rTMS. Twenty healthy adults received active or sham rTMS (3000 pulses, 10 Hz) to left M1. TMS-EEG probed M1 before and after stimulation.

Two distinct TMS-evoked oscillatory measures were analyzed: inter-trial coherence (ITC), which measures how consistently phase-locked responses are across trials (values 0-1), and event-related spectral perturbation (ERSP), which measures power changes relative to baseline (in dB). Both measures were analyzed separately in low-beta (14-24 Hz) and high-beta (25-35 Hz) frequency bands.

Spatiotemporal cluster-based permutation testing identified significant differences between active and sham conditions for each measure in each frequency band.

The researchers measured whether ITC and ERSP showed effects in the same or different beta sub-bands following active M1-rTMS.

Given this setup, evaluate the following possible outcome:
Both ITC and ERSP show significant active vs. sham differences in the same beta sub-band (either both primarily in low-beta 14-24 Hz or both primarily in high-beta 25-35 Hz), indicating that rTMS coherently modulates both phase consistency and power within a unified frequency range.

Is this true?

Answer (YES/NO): NO